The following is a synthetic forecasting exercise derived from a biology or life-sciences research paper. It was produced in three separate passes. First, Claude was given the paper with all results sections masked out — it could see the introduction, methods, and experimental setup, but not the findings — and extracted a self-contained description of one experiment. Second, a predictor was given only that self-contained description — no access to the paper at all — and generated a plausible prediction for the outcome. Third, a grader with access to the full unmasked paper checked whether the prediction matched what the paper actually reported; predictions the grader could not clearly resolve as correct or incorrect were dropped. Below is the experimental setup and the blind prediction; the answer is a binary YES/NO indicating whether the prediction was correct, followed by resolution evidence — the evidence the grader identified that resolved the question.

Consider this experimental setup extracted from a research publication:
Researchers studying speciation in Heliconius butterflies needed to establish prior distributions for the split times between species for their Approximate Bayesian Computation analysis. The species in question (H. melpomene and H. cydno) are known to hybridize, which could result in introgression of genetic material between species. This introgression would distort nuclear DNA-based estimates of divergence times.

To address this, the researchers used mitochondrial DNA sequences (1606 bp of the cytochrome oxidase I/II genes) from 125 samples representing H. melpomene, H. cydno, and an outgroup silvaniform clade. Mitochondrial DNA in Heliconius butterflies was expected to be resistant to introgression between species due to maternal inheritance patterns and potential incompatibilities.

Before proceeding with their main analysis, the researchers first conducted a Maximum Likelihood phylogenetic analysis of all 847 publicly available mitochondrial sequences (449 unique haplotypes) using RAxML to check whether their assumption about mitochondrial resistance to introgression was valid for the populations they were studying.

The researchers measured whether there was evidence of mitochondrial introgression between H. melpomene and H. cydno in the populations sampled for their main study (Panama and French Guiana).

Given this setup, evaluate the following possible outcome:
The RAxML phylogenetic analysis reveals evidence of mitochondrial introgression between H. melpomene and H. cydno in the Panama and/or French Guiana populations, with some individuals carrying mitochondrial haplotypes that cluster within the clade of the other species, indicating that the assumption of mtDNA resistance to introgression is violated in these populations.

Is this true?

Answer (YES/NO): NO